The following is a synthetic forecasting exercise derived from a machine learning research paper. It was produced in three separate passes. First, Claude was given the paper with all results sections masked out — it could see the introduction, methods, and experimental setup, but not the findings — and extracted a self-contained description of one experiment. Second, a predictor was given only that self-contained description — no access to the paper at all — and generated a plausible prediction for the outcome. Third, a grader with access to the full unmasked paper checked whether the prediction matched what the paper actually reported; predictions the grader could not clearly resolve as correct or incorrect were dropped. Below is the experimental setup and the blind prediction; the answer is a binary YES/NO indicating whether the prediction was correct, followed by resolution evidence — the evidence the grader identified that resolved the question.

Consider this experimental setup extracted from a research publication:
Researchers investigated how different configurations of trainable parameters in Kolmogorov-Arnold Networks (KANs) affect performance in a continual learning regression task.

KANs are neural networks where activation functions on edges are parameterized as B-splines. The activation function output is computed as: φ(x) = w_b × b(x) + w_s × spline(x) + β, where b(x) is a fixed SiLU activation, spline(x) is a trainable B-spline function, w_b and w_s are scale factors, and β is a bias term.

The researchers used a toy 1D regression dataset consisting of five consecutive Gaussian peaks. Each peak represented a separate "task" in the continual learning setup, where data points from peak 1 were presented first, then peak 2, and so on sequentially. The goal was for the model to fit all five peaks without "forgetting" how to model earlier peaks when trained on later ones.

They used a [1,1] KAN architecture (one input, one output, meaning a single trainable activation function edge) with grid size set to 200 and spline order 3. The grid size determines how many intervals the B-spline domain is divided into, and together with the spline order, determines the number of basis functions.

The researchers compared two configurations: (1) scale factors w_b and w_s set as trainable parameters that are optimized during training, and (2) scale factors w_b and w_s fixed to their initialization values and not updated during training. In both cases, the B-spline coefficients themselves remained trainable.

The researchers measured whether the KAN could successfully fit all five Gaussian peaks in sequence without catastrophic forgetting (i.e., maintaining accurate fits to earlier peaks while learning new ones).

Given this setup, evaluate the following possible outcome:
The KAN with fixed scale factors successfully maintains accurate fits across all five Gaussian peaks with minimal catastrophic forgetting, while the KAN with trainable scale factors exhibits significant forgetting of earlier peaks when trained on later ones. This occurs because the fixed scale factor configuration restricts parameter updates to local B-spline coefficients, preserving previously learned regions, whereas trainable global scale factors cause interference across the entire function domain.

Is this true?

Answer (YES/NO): YES